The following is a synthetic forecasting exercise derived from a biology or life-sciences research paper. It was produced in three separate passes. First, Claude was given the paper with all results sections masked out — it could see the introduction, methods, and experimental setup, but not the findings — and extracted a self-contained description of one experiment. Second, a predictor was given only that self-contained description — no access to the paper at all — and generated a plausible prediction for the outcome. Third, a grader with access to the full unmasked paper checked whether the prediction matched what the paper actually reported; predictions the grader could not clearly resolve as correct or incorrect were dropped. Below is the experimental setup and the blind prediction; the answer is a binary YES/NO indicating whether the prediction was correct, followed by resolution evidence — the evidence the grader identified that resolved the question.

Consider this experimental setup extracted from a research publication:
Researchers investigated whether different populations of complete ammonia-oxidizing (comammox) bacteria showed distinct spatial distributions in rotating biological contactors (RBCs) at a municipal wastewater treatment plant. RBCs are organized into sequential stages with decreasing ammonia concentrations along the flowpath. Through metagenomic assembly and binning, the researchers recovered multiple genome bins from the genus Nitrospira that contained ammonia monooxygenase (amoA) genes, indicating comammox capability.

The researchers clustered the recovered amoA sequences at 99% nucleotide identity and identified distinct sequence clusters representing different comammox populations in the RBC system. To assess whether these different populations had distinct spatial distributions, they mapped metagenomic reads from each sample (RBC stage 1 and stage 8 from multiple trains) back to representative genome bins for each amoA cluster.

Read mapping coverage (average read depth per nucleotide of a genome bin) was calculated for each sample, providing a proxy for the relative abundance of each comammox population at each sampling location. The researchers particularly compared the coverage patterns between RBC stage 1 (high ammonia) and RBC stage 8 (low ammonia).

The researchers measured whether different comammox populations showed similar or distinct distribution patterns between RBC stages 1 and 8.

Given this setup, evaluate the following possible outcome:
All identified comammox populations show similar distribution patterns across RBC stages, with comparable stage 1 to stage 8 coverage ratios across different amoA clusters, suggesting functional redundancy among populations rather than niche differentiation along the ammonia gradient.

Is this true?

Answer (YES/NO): NO